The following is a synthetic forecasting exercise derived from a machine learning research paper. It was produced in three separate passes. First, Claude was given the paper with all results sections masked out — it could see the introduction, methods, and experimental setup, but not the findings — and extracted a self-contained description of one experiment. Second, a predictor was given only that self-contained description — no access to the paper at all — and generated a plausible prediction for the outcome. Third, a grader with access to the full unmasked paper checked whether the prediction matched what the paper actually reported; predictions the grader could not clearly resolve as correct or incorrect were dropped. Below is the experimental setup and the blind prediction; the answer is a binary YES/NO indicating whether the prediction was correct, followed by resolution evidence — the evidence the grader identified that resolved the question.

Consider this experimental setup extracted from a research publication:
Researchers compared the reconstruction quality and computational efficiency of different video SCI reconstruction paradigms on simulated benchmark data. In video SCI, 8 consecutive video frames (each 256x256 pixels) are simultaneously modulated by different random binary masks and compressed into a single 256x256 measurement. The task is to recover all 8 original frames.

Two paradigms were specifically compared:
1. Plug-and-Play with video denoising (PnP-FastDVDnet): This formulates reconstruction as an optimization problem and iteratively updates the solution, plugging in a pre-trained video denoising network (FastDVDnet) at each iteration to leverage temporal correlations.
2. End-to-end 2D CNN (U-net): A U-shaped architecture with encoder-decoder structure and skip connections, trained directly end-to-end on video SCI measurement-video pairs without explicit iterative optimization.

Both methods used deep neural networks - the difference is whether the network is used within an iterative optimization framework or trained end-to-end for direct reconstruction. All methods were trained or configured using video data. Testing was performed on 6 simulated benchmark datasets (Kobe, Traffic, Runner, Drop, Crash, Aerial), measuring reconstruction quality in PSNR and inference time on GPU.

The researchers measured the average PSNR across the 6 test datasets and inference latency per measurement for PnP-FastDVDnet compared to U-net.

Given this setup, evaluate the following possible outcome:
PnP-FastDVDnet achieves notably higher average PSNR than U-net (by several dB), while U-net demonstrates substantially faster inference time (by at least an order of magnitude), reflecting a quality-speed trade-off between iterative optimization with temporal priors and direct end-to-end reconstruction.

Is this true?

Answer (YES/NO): YES